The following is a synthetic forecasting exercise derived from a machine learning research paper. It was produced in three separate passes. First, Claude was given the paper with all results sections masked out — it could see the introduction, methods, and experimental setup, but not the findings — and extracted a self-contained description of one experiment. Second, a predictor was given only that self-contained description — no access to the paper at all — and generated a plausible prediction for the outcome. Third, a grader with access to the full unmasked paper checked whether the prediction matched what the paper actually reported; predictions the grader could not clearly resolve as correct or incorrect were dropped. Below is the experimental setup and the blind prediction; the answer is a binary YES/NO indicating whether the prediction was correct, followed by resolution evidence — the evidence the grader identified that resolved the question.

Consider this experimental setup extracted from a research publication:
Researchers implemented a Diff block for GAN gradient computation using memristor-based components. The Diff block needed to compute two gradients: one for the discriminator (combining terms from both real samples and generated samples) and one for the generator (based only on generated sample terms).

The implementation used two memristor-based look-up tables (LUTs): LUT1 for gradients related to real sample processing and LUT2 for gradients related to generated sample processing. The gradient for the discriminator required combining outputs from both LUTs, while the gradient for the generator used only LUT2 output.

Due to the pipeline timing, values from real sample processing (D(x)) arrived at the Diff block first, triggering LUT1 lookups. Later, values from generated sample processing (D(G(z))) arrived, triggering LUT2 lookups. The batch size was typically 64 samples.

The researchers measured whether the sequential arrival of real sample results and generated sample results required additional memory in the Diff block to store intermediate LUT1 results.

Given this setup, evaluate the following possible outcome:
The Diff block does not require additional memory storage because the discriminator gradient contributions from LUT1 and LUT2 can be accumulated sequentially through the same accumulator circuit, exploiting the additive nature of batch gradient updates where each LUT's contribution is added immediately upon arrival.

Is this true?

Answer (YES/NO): NO